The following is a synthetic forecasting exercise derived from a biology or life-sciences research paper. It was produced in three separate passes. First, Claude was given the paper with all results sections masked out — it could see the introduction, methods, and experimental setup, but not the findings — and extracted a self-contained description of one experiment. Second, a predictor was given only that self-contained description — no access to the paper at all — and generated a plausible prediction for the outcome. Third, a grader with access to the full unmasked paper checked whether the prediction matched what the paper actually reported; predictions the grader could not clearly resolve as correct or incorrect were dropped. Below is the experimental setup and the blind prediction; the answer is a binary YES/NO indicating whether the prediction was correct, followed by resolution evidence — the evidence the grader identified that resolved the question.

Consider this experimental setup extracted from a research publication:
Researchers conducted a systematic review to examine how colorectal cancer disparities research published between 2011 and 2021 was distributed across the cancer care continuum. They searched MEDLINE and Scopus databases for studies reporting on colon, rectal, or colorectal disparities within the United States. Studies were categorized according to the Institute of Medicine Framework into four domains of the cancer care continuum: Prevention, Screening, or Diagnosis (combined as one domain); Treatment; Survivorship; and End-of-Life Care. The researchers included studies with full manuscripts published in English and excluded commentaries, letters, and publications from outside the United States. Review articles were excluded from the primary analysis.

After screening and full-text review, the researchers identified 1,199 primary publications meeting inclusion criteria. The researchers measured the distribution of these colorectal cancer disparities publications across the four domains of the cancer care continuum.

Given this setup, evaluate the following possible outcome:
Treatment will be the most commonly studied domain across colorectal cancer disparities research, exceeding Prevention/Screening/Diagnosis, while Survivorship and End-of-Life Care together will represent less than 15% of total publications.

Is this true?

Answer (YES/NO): NO